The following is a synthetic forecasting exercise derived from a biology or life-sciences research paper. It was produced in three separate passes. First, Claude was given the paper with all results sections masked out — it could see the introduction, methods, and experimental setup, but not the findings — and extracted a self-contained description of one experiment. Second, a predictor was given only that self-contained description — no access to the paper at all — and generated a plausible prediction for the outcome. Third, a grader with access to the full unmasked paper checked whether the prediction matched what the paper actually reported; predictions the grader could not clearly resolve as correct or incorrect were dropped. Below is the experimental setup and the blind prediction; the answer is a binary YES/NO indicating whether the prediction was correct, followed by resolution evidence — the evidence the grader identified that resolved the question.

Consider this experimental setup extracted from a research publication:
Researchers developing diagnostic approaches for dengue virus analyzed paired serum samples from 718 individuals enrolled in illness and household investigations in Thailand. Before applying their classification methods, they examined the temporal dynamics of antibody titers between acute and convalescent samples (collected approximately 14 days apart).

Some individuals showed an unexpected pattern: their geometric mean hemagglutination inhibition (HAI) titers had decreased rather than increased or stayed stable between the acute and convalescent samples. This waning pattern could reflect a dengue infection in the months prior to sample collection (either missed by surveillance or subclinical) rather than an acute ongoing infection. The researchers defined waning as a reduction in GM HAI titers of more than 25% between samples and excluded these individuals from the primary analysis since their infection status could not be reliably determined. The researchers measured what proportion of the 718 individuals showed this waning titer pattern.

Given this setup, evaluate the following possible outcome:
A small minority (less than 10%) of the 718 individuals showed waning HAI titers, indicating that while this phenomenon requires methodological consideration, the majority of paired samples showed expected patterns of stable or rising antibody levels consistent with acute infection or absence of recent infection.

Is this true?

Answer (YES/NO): YES